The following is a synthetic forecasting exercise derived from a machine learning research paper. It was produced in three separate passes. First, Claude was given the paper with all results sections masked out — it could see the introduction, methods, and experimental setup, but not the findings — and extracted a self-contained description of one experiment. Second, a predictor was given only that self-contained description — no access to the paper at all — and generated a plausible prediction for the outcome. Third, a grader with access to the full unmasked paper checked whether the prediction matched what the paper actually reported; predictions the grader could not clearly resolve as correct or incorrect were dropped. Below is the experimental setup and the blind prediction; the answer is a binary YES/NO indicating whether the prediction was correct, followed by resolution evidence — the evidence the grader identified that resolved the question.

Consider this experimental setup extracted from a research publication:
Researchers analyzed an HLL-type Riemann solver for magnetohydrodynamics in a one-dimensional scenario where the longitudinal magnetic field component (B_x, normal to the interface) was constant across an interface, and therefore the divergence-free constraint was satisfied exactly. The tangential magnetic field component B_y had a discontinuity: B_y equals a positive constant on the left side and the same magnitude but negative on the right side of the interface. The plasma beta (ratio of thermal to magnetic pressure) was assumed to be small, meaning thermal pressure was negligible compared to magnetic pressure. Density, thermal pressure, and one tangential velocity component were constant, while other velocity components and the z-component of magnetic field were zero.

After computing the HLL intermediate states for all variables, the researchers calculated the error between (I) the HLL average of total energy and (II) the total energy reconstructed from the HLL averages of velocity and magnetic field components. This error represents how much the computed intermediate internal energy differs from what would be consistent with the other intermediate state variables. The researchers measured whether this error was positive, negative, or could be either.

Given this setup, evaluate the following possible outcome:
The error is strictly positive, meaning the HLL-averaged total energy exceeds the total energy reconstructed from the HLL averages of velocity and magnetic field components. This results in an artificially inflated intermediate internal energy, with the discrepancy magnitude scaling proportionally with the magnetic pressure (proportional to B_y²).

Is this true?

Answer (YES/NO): YES